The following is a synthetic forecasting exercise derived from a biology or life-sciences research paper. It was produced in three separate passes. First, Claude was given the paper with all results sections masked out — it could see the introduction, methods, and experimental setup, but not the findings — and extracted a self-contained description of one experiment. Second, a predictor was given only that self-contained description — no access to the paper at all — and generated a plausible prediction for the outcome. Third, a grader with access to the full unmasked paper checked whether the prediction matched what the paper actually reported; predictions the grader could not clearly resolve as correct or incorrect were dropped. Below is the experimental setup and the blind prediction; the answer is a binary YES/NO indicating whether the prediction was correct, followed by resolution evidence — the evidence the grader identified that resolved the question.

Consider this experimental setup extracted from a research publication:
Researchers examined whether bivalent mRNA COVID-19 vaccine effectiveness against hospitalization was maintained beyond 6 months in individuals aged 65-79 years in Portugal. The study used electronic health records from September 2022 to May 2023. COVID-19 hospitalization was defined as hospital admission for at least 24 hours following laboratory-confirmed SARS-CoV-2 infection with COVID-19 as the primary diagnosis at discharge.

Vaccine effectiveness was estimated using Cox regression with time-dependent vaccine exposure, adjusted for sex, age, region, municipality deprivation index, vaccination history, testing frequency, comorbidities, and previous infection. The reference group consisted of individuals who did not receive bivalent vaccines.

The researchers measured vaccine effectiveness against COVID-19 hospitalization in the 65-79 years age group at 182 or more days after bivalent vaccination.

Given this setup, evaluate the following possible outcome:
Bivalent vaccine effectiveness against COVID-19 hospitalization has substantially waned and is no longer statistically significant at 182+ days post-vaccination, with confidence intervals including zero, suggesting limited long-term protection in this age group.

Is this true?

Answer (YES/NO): NO